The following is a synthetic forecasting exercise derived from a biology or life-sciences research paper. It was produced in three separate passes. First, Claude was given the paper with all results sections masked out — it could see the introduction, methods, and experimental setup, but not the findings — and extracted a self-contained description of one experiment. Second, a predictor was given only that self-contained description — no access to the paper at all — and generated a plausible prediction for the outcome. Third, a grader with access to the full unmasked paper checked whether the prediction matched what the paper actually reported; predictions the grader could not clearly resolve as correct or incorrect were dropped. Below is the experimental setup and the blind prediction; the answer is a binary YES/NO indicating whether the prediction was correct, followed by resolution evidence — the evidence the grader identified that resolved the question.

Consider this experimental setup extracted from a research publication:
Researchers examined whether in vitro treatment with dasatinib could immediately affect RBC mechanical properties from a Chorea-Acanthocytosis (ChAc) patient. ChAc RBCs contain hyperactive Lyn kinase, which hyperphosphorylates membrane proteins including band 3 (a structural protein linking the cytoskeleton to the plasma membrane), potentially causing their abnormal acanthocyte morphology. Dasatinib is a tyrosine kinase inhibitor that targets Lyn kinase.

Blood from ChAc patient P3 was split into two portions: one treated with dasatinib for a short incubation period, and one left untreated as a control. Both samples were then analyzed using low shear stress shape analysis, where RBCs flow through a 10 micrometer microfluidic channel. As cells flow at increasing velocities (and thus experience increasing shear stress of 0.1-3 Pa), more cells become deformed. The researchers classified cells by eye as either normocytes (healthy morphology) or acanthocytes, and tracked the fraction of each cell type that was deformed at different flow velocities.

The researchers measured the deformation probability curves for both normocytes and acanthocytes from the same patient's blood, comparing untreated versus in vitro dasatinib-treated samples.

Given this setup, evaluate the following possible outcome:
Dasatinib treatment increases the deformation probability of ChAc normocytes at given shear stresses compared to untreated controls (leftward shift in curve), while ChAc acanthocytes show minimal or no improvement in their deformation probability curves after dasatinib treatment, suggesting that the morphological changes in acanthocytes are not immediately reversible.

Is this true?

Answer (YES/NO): NO